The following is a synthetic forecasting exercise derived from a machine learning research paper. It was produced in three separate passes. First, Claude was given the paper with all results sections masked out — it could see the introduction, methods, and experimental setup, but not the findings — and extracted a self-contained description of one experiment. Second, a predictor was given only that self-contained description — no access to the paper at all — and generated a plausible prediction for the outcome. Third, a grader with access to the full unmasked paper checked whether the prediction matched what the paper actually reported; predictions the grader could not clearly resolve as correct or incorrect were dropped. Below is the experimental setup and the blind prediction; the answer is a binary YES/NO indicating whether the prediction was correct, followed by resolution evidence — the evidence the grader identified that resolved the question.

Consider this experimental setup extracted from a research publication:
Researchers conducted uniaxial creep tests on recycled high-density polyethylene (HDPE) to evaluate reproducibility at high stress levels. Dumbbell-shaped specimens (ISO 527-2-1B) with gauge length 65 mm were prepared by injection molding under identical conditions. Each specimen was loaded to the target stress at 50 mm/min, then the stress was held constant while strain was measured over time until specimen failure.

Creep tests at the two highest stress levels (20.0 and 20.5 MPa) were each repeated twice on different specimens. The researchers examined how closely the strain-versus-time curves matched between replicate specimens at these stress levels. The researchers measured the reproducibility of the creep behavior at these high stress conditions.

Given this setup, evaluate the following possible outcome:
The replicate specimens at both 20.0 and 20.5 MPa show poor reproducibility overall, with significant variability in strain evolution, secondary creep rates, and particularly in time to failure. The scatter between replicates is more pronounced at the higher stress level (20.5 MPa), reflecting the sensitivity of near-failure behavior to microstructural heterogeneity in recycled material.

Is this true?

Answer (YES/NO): NO